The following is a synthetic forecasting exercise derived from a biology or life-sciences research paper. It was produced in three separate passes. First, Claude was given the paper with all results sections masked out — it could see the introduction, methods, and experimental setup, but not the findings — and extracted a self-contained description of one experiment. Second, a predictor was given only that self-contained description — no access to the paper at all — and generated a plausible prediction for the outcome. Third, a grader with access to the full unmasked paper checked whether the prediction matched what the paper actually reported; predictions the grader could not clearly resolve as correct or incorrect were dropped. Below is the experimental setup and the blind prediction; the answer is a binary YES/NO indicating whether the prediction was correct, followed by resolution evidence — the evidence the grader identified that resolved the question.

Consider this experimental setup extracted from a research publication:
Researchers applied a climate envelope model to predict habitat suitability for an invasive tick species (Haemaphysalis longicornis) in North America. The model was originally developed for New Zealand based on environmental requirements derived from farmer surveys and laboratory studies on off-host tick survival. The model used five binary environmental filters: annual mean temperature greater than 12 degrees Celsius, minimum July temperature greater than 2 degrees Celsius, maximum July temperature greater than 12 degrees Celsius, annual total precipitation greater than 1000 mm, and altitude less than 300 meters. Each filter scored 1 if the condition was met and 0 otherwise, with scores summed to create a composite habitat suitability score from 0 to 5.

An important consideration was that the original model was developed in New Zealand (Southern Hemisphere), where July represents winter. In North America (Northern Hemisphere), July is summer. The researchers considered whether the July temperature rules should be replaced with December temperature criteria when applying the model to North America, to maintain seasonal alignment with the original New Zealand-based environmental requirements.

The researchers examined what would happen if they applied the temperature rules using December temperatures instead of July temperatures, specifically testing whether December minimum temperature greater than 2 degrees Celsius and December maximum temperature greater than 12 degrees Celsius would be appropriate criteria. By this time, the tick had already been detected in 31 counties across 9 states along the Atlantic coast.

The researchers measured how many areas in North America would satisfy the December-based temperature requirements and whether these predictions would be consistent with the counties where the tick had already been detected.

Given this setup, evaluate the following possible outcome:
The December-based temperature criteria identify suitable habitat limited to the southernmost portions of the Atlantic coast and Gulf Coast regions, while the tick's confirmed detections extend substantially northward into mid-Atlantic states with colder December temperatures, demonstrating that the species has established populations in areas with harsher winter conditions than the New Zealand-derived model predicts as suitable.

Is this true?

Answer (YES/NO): NO